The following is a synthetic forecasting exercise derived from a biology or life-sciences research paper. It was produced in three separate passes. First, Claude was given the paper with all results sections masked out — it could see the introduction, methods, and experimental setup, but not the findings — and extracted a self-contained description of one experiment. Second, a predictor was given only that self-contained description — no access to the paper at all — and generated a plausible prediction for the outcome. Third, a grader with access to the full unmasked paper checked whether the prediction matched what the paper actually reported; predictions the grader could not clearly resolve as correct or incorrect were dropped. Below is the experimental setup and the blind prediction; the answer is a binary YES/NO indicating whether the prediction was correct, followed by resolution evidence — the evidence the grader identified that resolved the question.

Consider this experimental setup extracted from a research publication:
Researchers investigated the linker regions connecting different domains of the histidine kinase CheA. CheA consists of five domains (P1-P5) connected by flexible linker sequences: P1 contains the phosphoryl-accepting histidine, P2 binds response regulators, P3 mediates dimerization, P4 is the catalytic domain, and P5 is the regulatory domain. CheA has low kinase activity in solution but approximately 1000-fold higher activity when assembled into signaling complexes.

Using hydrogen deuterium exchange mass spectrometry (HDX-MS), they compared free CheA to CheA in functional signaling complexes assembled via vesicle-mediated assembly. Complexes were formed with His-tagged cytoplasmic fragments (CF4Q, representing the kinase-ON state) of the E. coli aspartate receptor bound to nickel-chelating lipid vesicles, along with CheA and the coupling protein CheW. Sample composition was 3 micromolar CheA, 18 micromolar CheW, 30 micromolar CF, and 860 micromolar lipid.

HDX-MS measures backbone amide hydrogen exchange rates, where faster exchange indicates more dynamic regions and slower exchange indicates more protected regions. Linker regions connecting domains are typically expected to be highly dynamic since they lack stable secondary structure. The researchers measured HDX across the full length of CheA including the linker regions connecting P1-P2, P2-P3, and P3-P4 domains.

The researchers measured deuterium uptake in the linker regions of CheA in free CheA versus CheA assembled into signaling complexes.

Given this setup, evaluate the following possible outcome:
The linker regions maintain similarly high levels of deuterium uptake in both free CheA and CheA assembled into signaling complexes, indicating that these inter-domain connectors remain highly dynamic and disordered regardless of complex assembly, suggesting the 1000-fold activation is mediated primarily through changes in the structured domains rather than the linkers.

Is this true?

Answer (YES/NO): NO